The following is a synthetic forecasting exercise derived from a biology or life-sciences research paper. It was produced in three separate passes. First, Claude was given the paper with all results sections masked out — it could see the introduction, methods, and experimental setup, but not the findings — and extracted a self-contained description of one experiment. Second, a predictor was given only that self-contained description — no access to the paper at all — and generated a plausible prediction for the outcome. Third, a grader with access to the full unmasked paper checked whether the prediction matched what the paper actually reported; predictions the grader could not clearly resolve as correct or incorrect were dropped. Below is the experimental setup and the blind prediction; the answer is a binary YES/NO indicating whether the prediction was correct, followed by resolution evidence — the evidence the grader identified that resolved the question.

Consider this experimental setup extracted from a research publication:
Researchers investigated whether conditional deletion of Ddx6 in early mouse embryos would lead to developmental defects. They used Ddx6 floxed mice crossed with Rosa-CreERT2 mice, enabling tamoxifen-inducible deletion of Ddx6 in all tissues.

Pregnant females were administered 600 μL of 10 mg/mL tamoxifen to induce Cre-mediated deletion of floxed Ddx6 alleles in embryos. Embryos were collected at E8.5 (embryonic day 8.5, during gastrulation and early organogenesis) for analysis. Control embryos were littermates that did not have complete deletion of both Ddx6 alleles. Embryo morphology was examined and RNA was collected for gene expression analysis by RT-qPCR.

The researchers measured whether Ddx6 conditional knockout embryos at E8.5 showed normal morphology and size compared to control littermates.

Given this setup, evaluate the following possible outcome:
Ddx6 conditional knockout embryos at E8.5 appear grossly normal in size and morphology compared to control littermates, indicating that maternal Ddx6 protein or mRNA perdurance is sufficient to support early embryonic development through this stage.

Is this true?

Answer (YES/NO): NO